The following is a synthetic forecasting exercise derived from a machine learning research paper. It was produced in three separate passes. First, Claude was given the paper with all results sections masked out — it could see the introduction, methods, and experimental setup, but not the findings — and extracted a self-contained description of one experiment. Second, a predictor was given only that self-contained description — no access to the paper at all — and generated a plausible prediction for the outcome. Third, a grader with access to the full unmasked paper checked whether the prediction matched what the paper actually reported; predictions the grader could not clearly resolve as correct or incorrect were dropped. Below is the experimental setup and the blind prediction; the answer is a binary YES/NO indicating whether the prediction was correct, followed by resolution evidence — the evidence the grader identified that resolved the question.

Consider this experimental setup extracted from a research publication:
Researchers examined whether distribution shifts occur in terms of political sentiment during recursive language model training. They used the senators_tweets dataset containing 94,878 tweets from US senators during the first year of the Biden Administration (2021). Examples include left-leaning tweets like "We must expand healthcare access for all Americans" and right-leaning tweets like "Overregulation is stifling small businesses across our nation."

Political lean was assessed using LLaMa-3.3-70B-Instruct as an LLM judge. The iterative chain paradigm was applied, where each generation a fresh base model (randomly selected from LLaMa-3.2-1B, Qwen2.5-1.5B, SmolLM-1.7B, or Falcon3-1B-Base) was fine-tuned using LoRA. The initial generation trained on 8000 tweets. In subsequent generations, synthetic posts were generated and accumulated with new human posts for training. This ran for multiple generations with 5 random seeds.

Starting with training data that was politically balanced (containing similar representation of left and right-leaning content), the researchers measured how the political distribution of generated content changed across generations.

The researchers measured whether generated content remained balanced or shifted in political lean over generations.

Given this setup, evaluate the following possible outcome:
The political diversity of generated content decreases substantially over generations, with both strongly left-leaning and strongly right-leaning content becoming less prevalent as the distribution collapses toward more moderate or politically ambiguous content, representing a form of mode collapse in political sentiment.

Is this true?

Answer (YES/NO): YES